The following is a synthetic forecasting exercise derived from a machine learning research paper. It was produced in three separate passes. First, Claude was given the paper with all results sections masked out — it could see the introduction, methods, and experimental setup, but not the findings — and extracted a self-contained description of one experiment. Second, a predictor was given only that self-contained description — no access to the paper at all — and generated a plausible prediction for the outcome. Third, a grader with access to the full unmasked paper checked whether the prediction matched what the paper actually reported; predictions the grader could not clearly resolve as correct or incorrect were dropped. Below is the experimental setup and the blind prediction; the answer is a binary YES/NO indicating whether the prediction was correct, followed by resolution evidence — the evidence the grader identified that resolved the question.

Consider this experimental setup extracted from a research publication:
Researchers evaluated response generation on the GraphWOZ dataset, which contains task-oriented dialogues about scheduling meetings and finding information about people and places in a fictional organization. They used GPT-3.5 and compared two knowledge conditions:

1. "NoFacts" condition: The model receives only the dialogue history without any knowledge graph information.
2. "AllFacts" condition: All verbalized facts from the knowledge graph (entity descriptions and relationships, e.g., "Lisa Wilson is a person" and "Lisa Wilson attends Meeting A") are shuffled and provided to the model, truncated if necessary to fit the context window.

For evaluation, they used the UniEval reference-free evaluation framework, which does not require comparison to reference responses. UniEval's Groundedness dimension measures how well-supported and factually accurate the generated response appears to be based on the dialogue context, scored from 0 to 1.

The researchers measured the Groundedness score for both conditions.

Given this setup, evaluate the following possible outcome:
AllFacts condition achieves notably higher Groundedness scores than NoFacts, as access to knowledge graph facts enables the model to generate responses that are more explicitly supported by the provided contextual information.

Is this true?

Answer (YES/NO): NO